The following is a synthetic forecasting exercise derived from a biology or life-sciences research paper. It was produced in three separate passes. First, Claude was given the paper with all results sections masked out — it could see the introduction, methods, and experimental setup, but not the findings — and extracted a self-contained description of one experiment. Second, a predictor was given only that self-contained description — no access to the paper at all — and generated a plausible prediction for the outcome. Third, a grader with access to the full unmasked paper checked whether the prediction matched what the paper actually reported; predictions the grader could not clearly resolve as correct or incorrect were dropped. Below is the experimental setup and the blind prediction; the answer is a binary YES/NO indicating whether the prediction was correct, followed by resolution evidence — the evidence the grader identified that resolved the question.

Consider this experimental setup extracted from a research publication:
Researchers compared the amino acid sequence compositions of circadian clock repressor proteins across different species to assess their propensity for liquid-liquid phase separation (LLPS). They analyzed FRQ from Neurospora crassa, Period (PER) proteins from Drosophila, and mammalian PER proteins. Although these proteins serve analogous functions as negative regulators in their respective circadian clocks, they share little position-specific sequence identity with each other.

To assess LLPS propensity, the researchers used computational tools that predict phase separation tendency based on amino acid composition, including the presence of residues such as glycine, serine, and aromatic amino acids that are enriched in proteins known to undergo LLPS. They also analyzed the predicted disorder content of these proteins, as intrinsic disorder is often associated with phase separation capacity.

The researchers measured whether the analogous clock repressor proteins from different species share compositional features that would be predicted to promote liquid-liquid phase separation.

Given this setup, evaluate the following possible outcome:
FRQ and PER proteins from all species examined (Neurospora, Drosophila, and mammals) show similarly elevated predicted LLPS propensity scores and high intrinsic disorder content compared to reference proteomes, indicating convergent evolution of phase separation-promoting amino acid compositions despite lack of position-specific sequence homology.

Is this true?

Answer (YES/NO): YES